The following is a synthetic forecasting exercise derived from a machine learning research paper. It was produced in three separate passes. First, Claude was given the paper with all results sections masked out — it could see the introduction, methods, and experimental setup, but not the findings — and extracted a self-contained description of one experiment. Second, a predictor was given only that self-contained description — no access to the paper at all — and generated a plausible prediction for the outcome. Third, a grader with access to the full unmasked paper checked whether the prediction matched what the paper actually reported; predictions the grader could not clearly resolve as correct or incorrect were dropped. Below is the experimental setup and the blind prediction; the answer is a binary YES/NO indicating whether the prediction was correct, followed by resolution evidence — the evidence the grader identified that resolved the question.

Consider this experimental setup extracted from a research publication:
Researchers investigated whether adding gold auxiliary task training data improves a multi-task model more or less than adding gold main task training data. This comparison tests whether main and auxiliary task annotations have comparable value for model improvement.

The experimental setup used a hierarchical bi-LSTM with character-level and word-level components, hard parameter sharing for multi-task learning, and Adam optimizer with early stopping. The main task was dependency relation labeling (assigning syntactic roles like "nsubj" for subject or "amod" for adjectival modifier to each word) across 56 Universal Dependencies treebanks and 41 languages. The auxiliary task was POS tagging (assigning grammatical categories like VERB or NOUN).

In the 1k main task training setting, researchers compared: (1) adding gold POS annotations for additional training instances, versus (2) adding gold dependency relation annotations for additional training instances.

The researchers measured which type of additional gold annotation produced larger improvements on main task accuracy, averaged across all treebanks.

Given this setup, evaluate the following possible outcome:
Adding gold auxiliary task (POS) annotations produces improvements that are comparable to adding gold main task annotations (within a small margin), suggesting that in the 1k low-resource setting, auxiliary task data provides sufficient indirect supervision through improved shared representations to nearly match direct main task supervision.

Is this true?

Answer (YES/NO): NO